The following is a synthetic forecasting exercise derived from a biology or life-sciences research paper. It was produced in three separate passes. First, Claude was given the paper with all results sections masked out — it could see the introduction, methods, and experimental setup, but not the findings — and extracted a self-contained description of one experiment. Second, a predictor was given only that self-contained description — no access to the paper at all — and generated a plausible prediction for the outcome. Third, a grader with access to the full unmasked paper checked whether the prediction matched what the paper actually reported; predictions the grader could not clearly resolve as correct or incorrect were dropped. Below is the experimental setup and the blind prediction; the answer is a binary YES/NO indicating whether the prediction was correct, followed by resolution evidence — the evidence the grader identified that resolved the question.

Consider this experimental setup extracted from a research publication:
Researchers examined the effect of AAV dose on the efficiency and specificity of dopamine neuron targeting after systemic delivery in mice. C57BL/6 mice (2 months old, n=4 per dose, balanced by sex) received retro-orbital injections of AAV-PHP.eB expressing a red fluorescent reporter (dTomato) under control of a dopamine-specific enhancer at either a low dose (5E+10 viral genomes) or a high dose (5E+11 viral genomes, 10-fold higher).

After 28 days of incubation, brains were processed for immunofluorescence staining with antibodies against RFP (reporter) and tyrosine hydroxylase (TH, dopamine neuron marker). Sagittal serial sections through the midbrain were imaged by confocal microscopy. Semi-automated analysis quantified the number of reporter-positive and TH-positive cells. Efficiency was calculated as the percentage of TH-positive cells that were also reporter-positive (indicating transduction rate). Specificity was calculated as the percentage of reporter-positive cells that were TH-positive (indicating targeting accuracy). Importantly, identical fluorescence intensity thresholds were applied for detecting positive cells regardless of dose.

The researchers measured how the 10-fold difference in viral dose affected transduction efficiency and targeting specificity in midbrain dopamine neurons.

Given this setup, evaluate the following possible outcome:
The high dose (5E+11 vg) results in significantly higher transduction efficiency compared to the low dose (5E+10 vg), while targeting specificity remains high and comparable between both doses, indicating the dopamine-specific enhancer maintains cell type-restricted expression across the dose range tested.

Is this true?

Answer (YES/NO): NO